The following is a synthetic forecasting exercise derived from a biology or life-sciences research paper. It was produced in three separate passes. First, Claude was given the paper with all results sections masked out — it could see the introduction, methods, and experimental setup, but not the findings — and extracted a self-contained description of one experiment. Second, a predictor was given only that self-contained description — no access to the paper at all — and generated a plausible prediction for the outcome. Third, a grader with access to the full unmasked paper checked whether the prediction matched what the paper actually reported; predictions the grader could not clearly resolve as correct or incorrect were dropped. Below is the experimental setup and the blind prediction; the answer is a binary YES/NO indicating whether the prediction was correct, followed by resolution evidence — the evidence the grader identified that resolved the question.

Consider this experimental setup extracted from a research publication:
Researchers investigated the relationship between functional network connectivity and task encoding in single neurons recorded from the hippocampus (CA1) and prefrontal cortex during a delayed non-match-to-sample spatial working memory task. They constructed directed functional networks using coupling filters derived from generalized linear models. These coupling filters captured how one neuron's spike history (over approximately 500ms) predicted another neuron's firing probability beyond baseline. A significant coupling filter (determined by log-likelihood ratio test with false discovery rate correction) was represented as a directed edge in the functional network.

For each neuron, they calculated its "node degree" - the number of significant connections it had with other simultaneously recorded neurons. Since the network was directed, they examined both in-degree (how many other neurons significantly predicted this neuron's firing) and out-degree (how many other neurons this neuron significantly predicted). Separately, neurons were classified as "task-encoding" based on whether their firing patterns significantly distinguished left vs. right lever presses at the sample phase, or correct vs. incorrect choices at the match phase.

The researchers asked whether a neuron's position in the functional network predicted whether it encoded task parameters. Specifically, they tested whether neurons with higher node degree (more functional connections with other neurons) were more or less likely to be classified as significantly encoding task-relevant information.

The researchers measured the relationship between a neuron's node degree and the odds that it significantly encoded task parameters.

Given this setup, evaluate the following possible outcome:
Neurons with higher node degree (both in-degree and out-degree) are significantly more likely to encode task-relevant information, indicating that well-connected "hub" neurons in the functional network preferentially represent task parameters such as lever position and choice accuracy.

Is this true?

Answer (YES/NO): YES